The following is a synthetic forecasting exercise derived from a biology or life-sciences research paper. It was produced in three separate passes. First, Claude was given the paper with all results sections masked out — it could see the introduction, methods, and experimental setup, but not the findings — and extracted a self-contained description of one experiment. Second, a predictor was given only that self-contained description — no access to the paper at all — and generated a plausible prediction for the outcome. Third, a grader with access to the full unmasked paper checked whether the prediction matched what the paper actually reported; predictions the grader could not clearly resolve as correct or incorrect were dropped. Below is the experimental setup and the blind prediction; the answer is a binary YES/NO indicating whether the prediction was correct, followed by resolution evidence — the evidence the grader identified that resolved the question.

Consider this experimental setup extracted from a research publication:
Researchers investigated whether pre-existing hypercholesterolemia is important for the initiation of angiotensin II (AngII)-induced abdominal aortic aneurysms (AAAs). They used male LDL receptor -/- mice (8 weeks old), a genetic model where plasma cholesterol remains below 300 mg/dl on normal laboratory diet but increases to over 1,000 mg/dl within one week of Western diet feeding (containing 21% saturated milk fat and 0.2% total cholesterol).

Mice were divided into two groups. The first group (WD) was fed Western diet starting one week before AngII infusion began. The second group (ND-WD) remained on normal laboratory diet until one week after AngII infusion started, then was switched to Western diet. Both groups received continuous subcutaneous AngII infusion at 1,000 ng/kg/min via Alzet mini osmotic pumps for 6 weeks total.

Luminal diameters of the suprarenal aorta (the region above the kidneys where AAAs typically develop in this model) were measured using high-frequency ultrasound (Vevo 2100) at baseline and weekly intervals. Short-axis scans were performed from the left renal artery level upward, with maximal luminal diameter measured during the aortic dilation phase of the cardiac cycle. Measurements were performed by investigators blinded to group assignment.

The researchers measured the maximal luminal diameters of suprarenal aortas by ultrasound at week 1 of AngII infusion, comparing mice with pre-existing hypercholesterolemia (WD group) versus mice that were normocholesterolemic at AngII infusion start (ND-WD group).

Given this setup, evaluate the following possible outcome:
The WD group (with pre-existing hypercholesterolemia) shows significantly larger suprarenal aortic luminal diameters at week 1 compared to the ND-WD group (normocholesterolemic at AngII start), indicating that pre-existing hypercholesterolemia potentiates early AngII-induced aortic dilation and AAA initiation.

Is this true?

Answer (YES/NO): YES